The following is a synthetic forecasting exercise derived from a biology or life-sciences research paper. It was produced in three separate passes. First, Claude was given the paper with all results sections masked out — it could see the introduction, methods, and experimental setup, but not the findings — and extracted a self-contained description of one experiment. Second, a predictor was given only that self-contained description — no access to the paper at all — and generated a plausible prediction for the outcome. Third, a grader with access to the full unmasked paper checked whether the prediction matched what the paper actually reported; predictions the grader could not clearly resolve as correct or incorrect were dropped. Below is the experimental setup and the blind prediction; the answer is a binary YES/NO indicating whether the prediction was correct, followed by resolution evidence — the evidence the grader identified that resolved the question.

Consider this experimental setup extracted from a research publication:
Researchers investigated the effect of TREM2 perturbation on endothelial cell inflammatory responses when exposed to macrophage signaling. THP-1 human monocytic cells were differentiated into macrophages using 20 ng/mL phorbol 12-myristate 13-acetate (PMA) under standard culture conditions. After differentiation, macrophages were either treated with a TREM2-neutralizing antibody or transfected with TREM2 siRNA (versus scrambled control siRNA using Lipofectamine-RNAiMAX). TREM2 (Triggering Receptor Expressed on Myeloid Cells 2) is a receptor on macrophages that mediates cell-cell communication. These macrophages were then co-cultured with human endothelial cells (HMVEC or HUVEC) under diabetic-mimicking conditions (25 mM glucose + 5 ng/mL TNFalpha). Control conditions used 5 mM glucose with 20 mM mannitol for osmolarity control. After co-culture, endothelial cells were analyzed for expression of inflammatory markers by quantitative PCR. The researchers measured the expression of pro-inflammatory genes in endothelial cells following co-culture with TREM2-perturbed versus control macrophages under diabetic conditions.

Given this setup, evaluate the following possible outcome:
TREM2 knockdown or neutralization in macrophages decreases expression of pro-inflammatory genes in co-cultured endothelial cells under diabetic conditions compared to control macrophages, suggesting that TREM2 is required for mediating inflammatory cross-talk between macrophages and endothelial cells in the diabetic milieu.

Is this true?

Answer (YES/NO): YES